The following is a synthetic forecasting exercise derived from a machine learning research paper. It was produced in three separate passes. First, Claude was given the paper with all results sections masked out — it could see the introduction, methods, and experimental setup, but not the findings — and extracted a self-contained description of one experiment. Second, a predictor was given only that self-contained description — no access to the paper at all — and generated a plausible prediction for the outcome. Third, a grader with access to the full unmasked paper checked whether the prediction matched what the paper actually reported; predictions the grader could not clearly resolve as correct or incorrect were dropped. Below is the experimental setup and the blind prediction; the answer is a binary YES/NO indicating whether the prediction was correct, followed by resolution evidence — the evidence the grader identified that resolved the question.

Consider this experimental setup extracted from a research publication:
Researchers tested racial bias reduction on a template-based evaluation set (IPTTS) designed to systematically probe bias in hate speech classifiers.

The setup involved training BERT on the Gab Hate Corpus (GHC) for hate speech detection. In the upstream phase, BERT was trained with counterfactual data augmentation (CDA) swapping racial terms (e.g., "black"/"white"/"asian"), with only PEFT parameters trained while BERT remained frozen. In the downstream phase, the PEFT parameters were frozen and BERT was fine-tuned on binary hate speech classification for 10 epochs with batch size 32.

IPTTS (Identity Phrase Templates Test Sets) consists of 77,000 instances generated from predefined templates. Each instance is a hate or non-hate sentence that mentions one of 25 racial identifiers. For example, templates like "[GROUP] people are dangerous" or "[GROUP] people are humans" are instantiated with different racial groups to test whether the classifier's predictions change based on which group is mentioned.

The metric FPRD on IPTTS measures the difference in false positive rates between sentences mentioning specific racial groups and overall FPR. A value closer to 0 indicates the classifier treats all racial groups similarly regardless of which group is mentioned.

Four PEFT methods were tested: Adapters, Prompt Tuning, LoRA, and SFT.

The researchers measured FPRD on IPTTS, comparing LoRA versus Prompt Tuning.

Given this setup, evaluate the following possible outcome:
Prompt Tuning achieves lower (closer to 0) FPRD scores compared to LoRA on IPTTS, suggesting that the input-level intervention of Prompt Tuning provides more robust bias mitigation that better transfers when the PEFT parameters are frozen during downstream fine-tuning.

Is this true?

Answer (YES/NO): YES